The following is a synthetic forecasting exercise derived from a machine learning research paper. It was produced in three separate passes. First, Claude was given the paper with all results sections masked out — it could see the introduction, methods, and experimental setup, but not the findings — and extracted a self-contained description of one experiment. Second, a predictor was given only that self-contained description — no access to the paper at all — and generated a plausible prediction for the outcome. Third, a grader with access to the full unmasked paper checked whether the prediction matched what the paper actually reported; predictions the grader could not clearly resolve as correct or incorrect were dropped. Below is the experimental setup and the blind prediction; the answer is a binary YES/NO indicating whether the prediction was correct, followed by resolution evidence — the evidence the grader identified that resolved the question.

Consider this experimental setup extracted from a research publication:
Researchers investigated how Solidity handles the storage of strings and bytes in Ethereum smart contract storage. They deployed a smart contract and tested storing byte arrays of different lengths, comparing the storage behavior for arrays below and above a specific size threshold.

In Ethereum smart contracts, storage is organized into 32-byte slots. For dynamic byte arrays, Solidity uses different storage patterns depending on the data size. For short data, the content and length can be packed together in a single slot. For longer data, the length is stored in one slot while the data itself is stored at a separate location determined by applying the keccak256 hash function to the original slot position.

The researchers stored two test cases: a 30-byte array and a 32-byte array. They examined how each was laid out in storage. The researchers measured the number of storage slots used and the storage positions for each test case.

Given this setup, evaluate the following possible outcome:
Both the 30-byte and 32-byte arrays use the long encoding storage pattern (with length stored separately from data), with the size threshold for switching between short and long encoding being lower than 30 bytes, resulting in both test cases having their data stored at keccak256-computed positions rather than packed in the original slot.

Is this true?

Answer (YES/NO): NO